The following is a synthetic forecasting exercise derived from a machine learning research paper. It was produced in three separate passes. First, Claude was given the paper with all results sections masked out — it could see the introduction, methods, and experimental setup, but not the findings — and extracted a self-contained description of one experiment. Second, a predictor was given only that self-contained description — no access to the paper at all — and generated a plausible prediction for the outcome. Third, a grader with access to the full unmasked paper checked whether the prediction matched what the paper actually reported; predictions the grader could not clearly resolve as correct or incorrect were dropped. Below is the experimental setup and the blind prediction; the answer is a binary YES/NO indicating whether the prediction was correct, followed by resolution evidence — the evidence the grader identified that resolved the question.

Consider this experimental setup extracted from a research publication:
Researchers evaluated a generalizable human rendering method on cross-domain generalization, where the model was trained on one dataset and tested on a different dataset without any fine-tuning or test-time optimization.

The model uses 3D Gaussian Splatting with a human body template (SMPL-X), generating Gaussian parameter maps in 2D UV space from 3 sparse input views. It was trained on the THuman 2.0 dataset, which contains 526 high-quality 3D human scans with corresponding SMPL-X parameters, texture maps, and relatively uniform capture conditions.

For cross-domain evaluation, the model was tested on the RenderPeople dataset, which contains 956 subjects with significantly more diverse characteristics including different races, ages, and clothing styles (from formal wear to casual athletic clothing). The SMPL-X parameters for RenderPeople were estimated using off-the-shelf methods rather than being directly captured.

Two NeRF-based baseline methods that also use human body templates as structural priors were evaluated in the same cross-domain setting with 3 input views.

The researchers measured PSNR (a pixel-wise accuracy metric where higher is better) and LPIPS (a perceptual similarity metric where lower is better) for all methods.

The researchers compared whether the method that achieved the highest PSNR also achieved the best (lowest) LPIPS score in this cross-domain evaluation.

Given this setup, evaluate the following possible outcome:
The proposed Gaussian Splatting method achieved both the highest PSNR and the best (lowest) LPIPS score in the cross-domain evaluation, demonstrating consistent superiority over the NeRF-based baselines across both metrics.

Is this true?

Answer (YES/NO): NO